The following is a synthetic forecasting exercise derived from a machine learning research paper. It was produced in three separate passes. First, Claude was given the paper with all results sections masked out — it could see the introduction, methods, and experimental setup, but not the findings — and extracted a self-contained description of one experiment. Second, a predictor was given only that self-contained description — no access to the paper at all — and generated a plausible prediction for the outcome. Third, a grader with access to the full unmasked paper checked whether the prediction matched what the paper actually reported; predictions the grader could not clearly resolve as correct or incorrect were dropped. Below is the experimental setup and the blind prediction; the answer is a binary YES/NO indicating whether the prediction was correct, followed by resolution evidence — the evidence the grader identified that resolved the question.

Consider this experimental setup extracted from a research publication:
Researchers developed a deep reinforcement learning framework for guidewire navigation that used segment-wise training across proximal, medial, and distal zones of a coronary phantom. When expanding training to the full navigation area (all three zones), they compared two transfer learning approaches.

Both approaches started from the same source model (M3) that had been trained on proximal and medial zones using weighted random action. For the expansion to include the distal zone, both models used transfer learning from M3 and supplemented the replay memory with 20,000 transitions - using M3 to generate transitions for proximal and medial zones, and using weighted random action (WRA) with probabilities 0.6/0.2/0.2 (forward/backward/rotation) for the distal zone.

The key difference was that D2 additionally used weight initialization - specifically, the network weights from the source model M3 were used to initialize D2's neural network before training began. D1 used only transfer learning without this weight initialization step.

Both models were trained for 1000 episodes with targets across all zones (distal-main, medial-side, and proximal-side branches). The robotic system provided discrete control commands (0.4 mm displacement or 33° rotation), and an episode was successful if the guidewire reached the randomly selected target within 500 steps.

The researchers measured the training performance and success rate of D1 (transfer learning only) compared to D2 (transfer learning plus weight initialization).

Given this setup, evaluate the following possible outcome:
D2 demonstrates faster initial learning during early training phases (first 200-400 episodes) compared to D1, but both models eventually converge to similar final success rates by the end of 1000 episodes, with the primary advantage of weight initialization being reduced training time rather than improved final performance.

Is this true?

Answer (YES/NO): NO